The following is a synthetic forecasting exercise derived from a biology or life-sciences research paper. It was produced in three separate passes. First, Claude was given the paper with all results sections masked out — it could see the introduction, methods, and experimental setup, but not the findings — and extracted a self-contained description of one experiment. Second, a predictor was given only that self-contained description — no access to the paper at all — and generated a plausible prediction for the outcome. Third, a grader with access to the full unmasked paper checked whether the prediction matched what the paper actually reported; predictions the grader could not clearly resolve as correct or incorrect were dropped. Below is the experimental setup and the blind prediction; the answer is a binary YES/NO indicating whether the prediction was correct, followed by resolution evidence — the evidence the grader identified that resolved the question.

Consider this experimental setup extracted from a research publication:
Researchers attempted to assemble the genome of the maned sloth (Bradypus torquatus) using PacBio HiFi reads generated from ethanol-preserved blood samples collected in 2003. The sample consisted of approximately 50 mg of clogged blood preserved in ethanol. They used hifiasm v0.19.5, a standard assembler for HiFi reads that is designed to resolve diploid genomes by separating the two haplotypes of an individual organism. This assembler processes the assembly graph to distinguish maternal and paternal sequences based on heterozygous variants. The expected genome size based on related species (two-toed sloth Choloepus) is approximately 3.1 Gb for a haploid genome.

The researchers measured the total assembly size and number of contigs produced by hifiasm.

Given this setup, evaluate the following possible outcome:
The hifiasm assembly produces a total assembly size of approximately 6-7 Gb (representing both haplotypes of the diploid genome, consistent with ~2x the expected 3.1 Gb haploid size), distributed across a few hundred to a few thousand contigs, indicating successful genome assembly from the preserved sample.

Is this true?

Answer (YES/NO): NO